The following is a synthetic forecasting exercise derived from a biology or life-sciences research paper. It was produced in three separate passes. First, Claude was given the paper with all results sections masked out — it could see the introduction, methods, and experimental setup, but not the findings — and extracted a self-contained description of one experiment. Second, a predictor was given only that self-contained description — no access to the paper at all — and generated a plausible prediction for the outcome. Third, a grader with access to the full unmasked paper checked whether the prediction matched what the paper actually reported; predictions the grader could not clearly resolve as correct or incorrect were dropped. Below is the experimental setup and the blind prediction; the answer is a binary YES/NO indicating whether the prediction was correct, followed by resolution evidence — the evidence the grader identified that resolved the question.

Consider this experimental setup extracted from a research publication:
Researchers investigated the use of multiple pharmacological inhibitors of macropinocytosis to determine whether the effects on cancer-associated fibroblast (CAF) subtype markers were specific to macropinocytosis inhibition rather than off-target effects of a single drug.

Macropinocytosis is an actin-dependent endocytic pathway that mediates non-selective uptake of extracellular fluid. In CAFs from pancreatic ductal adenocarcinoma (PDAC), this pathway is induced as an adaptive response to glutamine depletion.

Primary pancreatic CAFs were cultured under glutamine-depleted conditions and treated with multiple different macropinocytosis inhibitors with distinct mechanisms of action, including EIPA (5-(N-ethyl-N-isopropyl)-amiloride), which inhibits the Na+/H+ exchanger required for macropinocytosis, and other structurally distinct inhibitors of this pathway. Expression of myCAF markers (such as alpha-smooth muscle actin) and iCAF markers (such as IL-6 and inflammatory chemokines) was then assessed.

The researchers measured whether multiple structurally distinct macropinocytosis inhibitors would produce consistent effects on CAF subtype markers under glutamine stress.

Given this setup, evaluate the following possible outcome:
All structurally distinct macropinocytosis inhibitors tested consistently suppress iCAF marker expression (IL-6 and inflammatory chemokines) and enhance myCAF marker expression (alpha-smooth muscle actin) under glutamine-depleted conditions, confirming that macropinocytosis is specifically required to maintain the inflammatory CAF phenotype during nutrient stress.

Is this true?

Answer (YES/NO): NO